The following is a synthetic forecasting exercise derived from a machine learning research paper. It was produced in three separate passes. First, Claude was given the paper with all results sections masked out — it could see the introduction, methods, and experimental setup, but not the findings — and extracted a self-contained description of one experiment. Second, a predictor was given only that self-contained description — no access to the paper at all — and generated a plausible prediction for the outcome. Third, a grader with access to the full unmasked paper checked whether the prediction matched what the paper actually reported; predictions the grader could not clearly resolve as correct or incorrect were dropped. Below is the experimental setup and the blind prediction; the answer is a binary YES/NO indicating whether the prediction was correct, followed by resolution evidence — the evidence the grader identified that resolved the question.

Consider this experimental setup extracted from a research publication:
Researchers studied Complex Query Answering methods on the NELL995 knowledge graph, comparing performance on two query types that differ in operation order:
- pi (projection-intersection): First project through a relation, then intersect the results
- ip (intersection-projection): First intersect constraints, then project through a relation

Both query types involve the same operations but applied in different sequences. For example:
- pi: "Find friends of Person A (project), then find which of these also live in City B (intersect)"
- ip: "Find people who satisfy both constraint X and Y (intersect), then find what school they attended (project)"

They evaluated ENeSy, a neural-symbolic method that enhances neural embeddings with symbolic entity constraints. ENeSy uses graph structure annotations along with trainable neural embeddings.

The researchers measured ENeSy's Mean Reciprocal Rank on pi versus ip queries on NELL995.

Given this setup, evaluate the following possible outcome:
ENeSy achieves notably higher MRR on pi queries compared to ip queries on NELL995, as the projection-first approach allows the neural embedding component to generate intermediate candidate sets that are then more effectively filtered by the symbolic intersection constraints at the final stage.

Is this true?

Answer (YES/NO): YES